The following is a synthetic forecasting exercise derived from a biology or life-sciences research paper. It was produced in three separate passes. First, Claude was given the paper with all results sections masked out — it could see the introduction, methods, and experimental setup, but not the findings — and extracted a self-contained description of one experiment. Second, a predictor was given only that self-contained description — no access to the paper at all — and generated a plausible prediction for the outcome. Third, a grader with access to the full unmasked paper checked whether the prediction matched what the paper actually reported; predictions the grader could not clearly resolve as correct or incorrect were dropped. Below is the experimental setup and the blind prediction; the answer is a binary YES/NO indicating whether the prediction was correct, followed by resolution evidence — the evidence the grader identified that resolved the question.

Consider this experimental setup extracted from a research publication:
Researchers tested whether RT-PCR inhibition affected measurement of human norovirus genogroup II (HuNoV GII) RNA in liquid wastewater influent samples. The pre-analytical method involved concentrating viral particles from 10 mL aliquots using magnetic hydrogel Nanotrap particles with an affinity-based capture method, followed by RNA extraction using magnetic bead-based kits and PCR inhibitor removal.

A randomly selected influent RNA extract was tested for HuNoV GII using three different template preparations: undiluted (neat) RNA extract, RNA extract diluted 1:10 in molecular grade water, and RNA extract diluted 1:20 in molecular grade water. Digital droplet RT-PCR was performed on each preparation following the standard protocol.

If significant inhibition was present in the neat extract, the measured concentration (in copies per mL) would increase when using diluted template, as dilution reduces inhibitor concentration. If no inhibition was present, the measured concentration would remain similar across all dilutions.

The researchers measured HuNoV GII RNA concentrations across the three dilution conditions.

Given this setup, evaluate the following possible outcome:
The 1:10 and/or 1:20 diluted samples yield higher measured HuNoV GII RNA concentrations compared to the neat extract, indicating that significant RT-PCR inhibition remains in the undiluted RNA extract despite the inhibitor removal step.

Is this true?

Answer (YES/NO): NO